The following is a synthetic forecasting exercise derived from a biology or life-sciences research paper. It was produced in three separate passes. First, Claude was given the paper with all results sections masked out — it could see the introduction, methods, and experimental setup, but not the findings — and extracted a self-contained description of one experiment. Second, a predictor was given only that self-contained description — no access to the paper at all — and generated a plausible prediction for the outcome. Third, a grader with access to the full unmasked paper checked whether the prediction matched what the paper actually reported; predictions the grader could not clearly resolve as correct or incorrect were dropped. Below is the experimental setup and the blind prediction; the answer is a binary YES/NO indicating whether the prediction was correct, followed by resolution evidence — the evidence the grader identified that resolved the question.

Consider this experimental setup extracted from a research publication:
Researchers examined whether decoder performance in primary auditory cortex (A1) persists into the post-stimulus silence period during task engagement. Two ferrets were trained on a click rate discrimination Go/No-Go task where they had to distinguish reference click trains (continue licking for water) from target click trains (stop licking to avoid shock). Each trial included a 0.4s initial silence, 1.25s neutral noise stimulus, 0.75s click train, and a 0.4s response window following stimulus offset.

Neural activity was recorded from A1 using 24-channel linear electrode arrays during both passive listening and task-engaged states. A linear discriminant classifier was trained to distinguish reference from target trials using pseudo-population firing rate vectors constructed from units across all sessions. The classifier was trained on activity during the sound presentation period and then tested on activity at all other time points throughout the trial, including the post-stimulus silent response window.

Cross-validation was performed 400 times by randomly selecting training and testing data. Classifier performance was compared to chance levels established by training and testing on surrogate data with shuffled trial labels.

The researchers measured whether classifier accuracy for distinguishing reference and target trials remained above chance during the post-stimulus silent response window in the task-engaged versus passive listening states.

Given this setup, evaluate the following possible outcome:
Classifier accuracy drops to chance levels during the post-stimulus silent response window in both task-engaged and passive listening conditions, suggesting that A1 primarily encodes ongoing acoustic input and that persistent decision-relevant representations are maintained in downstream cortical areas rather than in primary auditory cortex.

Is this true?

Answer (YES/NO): NO